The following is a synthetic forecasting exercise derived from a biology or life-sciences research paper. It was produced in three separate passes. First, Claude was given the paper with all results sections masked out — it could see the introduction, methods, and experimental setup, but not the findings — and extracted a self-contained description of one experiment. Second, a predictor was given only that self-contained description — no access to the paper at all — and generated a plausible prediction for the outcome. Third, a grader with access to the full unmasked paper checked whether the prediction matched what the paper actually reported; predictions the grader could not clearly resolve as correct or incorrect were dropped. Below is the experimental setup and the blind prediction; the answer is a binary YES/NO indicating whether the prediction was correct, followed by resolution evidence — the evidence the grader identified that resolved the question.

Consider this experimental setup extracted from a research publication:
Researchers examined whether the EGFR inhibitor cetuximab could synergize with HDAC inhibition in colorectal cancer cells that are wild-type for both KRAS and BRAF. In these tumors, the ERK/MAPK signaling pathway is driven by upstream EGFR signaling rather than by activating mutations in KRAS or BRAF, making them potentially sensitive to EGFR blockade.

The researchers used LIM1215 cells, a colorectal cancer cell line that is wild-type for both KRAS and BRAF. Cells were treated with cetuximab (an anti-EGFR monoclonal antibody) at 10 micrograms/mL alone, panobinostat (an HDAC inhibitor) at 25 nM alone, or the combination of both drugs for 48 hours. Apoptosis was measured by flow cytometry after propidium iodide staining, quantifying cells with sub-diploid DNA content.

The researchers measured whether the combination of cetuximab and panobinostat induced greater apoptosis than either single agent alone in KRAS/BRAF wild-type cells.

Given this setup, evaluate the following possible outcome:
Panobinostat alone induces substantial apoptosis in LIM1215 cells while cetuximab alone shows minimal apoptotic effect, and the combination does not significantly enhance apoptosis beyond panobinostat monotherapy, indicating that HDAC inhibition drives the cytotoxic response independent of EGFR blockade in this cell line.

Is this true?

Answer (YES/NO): NO